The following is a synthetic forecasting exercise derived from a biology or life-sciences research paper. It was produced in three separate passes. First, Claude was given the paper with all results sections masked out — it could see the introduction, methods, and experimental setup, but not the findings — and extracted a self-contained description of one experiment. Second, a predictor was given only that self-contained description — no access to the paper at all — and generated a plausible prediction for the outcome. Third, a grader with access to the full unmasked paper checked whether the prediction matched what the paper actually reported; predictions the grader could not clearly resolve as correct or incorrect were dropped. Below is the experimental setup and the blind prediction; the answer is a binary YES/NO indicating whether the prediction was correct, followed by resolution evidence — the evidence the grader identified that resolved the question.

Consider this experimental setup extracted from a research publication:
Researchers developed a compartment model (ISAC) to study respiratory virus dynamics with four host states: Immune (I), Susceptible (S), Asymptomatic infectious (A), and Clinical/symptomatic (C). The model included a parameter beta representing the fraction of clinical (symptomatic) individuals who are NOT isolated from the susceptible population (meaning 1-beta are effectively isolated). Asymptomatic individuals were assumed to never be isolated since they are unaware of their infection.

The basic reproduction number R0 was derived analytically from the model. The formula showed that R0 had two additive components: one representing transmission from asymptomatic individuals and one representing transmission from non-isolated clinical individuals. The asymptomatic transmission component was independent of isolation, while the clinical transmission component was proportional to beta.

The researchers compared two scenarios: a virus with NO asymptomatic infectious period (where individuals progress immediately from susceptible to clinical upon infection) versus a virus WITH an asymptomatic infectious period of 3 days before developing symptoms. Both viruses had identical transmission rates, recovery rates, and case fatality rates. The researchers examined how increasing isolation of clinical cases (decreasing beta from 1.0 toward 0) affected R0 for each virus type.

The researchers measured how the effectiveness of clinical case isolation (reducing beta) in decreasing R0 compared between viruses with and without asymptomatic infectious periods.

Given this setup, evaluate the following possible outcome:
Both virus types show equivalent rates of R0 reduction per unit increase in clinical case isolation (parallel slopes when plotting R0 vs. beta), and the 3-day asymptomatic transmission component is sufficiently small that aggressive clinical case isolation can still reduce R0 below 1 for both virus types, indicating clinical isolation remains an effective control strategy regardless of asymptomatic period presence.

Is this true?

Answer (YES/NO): NO